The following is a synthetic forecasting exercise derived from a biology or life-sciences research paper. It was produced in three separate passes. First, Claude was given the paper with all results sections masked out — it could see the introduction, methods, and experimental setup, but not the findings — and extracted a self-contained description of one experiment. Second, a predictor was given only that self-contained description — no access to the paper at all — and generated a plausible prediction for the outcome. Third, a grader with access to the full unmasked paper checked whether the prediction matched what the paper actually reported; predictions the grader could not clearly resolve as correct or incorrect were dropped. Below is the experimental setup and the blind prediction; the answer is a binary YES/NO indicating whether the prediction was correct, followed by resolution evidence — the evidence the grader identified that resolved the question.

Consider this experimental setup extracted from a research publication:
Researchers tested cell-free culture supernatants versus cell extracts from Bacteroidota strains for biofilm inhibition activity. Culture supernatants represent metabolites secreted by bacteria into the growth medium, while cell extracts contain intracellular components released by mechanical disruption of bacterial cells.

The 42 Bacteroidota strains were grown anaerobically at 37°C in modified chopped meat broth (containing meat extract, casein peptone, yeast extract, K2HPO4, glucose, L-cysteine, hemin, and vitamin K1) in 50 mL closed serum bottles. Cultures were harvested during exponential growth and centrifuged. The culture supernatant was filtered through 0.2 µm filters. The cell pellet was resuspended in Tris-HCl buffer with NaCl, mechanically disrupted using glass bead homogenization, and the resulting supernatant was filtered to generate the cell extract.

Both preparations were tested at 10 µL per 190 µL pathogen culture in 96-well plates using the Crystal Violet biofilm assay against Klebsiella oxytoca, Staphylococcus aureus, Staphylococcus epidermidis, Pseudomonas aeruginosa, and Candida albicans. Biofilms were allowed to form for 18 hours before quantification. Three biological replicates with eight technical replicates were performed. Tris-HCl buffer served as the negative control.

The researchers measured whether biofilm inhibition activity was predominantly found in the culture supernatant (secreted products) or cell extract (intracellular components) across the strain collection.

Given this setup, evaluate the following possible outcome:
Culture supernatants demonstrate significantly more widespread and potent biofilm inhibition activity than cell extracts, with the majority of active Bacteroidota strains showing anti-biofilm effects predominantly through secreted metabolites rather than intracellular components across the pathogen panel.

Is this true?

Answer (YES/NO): NO